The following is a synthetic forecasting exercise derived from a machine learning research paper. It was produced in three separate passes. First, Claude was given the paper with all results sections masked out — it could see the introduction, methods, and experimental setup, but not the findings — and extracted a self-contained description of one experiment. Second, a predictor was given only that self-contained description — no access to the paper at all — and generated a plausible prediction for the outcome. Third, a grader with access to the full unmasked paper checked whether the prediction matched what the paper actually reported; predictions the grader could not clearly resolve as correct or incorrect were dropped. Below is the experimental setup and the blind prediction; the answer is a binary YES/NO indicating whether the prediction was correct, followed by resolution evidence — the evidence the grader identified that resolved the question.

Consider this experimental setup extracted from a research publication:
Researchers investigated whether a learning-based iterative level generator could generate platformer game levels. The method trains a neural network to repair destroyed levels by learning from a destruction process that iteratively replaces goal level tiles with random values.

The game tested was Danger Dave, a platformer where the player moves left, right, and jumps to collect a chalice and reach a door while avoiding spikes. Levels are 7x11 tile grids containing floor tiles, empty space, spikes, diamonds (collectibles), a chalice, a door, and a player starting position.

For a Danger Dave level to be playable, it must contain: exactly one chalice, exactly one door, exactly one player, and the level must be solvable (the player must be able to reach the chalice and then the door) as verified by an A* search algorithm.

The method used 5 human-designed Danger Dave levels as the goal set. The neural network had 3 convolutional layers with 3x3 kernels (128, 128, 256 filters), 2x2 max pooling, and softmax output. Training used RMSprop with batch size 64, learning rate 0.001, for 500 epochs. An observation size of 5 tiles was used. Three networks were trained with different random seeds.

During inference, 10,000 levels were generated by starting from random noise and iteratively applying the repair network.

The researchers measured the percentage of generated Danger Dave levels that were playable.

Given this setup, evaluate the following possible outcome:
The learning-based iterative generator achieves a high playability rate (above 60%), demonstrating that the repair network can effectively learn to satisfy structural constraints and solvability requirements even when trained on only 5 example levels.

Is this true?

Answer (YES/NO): NO